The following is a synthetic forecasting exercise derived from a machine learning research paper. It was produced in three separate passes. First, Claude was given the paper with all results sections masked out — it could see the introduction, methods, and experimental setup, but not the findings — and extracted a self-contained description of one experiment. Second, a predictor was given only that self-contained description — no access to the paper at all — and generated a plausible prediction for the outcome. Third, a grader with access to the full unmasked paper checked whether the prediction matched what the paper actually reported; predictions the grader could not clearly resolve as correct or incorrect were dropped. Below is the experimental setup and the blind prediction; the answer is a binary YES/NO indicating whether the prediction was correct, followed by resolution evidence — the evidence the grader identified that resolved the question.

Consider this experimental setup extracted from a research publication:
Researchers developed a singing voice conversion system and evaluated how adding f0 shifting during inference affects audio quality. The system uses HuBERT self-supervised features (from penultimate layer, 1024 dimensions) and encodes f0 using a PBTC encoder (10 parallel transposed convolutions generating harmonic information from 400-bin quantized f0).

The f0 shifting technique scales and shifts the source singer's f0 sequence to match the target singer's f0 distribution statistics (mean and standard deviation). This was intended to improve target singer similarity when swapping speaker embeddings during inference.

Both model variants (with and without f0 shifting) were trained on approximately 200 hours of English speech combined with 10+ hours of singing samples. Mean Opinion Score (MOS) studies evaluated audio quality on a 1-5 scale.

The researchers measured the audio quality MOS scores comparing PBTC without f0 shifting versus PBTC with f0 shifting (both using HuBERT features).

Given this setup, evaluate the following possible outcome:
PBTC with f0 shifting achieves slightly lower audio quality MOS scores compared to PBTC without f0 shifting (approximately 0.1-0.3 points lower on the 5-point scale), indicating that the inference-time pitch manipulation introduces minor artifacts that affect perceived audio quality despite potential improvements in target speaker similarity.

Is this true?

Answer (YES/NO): NO